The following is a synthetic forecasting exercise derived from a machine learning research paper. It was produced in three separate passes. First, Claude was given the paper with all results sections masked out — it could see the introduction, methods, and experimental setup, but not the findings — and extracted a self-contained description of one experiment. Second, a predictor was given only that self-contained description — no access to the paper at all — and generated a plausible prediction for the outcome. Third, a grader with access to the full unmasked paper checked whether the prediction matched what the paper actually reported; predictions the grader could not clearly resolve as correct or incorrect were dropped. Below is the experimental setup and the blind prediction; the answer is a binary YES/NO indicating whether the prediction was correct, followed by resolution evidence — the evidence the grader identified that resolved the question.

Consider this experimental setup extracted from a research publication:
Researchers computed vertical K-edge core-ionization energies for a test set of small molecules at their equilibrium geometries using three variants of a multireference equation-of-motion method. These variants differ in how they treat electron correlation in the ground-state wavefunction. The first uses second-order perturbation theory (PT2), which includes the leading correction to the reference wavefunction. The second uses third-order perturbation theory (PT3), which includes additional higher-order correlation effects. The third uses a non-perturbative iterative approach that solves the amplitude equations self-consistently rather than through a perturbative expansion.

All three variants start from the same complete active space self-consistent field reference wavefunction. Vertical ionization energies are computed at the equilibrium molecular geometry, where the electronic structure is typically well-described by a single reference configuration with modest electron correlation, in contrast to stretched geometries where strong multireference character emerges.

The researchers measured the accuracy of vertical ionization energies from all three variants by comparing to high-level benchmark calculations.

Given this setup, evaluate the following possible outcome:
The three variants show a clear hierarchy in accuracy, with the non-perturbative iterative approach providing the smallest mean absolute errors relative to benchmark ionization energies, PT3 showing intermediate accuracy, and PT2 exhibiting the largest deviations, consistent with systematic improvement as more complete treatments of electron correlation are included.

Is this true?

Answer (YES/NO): NO